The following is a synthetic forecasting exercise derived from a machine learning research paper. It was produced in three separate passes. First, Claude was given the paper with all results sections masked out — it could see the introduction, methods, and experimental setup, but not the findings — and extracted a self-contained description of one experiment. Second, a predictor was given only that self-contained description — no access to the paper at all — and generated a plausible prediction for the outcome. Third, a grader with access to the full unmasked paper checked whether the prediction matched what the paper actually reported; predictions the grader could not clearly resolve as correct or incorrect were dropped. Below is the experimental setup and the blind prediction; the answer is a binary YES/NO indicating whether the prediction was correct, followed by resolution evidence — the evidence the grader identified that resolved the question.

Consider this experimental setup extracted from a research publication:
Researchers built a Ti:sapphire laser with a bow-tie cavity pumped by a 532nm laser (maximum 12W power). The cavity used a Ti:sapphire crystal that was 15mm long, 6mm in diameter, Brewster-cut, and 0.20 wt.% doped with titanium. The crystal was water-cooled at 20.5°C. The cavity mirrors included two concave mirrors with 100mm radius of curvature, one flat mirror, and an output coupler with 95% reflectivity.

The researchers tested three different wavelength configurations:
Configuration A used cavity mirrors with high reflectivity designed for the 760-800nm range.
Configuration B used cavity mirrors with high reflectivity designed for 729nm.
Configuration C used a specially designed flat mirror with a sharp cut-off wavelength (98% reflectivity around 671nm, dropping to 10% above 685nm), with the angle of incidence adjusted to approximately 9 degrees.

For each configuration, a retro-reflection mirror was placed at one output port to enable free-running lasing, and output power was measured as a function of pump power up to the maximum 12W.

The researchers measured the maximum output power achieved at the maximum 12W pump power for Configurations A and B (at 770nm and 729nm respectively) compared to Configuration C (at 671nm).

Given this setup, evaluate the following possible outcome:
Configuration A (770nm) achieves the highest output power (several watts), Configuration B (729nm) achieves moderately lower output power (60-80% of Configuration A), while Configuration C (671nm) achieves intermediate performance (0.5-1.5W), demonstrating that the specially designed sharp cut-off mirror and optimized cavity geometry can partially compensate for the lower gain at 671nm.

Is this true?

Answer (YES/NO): NO